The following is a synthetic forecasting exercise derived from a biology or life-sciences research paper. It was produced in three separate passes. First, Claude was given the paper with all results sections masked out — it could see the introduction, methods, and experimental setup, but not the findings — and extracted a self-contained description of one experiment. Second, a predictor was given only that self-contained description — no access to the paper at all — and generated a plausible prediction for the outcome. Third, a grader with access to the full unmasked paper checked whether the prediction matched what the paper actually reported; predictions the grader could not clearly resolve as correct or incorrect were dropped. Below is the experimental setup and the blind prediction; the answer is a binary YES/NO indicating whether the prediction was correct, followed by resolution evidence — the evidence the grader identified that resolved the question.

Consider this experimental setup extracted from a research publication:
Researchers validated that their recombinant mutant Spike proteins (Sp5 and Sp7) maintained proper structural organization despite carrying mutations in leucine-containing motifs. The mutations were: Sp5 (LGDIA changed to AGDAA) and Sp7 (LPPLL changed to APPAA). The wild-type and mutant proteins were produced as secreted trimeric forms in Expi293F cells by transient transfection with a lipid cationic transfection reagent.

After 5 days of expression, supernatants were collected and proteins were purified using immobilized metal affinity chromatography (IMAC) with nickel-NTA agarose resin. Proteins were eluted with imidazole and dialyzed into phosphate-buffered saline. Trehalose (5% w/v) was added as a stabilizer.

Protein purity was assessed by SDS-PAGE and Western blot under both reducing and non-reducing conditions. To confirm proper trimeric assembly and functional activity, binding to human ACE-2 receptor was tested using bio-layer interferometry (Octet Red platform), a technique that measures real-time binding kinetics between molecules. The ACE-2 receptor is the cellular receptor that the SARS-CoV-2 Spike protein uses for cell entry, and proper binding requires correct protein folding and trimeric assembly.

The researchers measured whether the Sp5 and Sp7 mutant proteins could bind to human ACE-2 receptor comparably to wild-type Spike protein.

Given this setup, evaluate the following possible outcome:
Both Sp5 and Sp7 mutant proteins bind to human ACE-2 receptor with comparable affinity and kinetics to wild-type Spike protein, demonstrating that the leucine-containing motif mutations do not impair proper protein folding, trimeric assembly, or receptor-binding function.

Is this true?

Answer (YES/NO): YES